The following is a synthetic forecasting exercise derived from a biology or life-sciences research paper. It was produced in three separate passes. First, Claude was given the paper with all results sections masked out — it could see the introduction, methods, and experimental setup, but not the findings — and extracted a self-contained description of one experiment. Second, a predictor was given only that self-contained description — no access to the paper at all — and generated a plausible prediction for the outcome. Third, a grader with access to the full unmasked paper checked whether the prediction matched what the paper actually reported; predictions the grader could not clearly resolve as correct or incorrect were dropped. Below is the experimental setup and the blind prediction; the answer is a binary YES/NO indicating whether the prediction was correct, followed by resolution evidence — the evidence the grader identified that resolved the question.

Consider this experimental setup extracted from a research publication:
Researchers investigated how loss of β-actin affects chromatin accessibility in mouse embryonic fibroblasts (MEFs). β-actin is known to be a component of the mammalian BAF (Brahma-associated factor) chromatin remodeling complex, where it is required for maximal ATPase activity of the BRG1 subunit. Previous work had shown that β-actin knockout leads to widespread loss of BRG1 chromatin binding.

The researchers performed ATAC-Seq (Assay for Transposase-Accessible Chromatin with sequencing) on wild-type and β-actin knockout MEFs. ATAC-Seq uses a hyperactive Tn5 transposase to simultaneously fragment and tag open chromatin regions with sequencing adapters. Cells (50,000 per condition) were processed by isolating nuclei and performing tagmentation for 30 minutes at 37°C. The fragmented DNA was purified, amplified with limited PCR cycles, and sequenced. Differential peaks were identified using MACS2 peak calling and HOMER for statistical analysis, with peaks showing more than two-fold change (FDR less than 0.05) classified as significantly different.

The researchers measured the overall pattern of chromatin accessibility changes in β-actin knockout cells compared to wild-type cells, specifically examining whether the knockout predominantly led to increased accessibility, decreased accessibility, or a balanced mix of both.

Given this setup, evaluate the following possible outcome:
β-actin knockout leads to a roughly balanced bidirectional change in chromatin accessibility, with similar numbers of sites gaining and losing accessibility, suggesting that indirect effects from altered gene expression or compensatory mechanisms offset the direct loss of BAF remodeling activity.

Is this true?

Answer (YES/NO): NO